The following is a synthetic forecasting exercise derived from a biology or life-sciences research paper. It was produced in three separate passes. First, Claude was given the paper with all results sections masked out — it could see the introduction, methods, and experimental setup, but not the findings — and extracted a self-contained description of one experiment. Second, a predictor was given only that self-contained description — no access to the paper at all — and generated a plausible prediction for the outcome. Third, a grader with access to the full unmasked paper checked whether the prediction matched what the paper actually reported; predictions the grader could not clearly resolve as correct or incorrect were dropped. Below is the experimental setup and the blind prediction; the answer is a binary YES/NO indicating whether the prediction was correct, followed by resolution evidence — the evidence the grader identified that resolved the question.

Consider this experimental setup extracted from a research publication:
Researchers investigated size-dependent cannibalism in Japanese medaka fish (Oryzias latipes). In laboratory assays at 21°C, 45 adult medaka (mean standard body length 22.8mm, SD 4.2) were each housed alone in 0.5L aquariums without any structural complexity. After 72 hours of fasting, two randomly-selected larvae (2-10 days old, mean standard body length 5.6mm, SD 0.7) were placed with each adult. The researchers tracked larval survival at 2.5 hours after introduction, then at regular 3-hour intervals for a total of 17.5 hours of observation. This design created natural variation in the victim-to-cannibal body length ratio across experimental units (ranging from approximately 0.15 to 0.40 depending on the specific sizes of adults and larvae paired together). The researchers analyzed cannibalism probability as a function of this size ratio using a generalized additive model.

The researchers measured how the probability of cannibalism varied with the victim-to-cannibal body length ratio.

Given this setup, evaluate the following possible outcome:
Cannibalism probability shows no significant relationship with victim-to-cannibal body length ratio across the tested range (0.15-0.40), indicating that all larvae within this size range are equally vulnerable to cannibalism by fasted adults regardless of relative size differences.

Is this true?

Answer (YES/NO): NO